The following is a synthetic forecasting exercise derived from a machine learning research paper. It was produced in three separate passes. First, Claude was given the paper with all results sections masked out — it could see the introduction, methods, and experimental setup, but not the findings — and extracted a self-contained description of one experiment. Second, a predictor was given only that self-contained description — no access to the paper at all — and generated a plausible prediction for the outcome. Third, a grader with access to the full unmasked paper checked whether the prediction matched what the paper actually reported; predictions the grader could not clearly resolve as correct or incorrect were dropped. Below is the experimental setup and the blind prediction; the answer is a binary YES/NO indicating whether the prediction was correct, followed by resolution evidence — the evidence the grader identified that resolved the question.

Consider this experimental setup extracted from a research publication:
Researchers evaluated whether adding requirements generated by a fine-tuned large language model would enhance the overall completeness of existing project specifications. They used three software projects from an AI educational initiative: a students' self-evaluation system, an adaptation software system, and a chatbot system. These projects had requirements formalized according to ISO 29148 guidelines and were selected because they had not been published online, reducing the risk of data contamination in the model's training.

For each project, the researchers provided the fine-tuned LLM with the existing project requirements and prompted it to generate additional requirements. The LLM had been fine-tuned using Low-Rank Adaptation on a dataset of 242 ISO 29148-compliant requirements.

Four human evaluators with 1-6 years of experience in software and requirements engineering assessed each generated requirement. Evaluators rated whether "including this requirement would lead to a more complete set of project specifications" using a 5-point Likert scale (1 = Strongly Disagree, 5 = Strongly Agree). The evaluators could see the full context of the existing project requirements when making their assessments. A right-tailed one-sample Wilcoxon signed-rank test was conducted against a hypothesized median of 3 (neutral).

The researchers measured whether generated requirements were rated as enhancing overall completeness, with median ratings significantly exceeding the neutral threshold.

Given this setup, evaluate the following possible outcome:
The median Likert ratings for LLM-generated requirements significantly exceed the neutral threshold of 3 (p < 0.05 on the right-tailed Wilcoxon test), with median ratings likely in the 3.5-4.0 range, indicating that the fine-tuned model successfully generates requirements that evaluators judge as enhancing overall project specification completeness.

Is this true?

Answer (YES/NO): YES